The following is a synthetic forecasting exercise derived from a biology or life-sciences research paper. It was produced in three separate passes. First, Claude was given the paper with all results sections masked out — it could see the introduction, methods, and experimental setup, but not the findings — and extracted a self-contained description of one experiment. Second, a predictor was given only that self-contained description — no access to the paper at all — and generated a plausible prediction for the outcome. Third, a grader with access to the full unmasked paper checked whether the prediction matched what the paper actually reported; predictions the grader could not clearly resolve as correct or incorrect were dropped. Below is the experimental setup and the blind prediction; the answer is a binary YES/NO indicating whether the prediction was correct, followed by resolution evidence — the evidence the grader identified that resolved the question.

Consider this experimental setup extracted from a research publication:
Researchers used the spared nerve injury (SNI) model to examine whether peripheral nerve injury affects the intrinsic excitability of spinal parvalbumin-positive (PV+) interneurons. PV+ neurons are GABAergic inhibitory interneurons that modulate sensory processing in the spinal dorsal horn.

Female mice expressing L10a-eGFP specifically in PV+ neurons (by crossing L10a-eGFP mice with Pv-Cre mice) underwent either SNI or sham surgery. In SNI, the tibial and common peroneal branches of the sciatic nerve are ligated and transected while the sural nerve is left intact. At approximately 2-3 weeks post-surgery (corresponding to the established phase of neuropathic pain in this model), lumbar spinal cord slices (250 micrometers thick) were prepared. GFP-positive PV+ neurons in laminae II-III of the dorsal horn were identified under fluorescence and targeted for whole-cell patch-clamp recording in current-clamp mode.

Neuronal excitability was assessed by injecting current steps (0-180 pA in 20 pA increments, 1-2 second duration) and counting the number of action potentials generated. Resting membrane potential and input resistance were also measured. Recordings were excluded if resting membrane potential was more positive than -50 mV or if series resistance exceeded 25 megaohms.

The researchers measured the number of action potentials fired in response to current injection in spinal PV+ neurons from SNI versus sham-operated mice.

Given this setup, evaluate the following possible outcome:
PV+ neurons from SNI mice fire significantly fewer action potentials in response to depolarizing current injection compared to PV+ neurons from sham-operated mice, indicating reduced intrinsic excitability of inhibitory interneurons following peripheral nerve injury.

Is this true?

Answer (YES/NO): YES